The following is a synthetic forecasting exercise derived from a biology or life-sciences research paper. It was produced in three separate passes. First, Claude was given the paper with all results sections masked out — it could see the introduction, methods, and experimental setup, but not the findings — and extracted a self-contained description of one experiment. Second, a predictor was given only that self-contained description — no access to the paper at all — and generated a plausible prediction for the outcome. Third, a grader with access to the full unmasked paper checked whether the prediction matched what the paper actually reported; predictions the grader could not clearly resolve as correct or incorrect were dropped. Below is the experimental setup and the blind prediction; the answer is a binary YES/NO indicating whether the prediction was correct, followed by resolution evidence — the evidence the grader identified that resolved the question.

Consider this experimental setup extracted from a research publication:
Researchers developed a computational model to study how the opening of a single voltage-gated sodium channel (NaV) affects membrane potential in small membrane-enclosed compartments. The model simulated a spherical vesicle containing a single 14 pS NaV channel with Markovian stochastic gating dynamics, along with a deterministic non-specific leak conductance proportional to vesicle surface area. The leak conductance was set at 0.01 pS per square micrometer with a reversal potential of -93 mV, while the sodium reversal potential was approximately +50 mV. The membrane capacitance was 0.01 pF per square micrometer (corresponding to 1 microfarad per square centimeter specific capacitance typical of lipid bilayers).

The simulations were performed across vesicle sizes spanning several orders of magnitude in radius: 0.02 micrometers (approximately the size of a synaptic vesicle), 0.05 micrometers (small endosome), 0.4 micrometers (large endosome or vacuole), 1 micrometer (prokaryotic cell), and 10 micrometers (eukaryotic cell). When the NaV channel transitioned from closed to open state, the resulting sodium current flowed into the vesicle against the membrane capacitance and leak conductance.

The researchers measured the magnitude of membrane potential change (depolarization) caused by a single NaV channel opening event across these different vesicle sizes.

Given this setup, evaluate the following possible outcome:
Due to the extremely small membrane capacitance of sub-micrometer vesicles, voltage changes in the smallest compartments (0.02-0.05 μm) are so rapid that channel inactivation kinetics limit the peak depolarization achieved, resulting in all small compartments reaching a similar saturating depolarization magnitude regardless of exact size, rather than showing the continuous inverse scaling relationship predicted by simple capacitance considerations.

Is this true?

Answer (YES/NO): NO